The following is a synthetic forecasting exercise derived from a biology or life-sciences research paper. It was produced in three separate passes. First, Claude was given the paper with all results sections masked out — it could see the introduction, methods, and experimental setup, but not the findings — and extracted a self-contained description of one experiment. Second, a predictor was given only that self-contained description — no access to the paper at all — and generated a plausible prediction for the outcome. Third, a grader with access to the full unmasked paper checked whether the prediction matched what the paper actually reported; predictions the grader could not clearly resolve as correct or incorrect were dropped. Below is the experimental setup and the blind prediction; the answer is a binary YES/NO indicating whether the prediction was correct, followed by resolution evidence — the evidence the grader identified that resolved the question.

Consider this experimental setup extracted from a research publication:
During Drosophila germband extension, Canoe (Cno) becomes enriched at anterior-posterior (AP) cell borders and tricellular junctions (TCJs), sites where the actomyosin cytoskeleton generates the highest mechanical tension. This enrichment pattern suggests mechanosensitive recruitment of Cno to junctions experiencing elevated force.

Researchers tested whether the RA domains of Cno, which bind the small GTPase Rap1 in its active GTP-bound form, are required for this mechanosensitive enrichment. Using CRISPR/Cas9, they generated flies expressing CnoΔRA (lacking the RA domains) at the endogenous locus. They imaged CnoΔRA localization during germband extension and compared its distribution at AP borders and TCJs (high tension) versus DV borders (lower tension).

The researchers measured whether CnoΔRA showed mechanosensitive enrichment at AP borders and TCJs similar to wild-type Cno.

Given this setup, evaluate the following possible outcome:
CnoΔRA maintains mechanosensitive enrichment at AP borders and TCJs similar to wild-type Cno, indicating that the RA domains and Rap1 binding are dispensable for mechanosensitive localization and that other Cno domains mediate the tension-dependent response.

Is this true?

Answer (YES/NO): NO